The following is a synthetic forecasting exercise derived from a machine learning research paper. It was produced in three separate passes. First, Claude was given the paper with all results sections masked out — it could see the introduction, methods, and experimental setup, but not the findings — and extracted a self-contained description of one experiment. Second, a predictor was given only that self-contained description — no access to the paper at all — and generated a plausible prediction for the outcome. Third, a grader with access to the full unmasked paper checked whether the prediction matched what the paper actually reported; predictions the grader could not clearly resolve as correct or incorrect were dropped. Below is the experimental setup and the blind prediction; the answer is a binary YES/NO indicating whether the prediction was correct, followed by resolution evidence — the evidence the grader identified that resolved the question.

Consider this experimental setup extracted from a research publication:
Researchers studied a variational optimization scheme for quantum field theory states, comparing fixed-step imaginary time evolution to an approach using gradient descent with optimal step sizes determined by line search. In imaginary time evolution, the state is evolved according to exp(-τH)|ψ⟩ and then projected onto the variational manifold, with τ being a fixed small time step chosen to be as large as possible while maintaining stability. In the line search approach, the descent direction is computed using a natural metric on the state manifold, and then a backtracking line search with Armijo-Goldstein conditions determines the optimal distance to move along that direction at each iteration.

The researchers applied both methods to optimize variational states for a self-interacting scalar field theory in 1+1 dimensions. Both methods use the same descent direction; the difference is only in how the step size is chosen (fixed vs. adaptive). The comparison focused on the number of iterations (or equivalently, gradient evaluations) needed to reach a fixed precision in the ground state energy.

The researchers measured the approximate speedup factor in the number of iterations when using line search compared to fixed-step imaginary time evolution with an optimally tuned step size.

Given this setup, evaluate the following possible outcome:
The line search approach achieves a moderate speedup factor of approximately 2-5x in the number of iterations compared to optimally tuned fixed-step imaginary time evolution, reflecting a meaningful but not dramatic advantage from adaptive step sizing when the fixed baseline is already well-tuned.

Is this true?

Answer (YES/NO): NO